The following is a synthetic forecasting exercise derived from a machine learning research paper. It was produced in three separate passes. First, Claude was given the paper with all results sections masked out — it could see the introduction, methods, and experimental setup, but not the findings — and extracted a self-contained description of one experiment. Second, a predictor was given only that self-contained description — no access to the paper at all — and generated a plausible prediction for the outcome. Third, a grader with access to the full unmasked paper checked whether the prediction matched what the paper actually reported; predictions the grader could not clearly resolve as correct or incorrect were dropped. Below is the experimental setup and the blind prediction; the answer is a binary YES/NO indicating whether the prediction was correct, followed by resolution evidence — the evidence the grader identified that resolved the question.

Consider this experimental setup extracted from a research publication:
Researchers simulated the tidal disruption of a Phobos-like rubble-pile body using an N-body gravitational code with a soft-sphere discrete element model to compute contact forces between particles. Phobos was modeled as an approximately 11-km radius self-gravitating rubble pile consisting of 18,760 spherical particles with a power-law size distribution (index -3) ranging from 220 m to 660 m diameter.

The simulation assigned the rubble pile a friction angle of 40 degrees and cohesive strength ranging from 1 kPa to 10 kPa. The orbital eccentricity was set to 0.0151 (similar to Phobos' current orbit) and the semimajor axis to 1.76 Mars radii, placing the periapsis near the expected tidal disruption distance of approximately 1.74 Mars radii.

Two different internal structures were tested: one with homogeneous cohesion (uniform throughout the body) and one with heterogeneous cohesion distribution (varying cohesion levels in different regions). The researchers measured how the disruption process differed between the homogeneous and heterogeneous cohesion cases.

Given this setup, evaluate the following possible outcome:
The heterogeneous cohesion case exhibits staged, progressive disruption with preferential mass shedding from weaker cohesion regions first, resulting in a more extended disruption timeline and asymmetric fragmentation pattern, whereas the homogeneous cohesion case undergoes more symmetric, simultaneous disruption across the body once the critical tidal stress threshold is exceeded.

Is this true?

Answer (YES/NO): NO